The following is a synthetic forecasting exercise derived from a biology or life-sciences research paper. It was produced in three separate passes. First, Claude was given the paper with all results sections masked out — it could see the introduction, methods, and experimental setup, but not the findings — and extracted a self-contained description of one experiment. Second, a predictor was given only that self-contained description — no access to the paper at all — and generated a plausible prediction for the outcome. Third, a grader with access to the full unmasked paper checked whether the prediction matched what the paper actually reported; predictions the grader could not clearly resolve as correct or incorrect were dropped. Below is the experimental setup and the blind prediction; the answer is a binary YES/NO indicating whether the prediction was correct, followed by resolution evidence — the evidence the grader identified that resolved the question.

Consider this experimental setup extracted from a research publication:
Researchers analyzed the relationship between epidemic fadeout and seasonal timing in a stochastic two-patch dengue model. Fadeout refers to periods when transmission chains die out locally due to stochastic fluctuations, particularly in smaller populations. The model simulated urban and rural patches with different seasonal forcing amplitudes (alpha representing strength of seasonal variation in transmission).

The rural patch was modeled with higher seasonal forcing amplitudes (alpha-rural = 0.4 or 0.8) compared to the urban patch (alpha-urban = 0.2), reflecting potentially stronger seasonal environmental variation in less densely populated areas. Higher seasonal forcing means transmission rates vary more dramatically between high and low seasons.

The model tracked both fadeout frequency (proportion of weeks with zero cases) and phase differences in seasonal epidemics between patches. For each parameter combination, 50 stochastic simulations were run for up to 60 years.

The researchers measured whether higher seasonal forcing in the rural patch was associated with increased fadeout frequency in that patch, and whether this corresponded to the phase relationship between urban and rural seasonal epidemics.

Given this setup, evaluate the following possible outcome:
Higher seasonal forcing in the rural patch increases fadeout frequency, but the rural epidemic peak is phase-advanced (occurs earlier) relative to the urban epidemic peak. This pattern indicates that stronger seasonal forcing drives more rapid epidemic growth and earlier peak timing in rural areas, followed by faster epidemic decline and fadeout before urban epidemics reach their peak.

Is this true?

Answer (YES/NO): YES